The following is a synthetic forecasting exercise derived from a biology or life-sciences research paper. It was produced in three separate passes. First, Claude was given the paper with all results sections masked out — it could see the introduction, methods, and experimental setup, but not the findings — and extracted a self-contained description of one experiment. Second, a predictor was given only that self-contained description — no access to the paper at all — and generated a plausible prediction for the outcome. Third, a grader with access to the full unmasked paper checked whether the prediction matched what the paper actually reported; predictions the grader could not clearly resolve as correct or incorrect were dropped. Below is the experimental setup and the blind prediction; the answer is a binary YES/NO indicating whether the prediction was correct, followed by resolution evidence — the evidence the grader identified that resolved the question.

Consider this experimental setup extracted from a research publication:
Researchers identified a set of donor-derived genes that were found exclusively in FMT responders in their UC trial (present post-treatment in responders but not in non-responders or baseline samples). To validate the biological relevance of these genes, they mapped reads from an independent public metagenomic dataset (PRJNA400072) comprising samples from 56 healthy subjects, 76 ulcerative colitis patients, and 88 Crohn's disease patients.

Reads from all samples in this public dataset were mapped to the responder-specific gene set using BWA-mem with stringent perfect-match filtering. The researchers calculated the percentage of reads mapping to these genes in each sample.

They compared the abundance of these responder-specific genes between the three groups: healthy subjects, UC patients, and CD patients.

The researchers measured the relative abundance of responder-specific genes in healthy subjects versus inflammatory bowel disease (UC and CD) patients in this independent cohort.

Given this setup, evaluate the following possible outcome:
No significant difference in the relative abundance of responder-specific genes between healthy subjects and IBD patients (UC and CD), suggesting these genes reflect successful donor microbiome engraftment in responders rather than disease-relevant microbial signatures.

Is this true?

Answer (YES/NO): NO